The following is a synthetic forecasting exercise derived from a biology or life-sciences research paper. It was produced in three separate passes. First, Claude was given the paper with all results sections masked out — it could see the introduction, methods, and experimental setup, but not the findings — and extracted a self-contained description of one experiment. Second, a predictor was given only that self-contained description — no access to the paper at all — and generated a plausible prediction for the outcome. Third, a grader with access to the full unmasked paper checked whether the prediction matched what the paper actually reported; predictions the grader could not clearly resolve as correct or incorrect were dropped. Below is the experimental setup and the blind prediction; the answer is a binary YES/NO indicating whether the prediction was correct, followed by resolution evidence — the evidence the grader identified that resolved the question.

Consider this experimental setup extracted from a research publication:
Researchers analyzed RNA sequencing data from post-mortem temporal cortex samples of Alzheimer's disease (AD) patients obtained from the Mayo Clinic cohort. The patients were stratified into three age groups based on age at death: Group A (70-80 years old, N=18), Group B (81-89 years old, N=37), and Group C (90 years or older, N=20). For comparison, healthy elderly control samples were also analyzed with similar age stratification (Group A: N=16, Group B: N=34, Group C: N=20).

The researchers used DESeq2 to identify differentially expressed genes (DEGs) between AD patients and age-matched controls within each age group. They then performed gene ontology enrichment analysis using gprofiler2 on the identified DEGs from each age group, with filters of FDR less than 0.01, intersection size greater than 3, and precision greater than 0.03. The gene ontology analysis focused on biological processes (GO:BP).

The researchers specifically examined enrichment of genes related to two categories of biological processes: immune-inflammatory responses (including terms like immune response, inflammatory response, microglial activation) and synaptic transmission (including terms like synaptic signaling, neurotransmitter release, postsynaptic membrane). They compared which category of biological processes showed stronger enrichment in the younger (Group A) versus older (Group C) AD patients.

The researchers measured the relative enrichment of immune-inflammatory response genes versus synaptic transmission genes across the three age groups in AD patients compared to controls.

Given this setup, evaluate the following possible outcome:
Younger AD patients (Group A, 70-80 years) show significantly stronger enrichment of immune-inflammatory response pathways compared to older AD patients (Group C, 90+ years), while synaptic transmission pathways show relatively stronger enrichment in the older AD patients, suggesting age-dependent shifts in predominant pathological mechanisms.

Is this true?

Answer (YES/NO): YES